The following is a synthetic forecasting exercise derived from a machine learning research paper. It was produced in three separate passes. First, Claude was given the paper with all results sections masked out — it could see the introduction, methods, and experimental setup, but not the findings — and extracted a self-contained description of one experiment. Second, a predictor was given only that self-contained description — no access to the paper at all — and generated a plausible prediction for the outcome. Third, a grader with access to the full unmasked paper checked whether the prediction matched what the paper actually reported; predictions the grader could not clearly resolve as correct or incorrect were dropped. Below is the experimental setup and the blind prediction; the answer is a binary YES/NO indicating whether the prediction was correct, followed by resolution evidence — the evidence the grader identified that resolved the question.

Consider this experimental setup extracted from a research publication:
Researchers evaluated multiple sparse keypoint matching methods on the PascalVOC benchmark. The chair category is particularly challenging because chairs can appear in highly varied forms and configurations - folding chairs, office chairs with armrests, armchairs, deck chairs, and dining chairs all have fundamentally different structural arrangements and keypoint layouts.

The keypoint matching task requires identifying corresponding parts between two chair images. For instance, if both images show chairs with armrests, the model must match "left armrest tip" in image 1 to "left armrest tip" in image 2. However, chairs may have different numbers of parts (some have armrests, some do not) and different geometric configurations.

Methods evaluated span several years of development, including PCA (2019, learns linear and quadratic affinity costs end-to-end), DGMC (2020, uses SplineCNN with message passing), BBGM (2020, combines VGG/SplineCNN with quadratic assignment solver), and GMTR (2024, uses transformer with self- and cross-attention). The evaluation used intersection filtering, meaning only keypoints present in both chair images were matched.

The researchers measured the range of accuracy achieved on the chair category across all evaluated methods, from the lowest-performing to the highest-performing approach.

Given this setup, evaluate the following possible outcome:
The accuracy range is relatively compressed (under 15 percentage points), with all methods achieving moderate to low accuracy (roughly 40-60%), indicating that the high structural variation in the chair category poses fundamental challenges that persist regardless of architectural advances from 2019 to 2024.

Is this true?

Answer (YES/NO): NO